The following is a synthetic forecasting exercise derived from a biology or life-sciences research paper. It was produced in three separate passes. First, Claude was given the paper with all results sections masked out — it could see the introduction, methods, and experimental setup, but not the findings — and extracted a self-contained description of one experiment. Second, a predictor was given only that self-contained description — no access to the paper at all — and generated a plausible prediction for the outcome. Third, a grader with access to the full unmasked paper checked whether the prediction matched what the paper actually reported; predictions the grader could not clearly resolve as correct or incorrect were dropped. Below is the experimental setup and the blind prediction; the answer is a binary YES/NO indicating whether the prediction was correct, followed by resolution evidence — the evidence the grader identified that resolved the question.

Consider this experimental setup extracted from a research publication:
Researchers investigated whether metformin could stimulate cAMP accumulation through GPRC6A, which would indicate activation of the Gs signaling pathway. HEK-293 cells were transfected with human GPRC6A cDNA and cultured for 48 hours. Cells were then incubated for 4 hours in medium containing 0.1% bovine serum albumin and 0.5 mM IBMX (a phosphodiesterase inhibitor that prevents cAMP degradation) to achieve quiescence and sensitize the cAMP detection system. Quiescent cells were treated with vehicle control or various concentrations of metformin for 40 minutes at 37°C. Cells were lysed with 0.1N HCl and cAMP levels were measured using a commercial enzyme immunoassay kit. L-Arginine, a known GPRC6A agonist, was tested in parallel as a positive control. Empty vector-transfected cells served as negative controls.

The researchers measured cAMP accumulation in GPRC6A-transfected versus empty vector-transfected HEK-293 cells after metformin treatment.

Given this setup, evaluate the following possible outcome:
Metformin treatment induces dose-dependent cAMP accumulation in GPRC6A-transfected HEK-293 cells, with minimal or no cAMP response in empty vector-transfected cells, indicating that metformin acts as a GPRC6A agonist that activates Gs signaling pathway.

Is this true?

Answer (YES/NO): YES